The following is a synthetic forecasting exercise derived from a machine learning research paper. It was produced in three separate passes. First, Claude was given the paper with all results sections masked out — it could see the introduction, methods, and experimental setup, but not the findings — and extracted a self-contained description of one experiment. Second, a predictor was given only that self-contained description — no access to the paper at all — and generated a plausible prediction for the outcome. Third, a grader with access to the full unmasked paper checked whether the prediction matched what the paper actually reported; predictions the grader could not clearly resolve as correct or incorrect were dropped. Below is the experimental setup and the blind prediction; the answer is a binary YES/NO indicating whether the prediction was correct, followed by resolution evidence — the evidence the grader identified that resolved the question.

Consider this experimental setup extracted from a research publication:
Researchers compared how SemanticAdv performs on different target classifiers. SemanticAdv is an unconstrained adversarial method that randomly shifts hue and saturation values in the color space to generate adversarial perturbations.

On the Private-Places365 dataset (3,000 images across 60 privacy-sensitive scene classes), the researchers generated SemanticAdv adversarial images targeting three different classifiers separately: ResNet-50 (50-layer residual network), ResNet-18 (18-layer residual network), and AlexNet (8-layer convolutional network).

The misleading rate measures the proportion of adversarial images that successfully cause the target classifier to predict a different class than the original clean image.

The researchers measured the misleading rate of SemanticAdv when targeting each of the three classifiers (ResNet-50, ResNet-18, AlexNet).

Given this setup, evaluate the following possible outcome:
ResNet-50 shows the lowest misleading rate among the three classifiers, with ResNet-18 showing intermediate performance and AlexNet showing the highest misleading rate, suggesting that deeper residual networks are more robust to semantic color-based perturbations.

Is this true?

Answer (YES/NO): YES